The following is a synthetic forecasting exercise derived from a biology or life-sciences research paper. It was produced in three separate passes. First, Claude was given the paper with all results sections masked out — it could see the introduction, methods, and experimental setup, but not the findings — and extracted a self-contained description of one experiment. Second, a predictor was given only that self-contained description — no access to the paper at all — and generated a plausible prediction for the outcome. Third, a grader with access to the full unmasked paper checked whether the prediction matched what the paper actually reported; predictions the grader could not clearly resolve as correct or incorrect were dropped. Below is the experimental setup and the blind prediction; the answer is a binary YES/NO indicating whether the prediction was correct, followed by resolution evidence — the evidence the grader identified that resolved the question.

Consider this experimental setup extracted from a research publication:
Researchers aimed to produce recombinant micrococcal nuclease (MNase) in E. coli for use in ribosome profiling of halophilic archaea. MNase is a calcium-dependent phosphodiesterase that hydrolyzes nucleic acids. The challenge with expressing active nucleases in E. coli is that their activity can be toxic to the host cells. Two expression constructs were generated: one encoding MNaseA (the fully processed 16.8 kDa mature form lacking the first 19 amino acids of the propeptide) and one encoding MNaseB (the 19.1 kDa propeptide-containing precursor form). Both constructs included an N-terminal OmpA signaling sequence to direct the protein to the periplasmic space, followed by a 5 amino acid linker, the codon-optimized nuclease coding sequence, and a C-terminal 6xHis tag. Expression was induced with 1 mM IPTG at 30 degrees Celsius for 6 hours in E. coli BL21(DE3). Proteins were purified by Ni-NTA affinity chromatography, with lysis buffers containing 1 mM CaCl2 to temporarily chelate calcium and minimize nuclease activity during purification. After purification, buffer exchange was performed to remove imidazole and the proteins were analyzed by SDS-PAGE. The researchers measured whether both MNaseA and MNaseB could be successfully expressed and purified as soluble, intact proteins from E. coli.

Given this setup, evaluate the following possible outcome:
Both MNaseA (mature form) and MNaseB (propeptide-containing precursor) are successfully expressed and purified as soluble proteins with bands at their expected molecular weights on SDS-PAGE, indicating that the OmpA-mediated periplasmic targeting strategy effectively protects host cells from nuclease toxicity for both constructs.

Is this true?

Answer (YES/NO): YES